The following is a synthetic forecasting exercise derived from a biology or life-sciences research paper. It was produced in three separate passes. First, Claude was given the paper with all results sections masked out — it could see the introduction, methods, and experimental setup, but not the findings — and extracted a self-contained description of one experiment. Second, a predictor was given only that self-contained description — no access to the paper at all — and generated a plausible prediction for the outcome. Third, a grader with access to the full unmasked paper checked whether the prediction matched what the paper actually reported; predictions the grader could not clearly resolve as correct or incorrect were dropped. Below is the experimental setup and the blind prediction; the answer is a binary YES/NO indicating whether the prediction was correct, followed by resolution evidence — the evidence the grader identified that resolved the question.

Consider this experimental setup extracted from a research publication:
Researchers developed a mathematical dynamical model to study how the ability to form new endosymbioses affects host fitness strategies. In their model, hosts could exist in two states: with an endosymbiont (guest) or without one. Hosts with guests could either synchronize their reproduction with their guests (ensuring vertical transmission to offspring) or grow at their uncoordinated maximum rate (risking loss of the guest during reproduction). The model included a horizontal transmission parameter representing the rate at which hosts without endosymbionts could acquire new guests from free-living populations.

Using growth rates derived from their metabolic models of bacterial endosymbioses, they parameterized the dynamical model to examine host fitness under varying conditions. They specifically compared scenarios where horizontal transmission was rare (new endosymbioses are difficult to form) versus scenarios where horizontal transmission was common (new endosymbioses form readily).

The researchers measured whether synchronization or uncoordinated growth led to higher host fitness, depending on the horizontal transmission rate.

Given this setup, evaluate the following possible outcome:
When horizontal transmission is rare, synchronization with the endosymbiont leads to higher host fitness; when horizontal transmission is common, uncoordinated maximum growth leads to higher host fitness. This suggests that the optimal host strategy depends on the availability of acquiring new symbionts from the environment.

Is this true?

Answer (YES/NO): YES